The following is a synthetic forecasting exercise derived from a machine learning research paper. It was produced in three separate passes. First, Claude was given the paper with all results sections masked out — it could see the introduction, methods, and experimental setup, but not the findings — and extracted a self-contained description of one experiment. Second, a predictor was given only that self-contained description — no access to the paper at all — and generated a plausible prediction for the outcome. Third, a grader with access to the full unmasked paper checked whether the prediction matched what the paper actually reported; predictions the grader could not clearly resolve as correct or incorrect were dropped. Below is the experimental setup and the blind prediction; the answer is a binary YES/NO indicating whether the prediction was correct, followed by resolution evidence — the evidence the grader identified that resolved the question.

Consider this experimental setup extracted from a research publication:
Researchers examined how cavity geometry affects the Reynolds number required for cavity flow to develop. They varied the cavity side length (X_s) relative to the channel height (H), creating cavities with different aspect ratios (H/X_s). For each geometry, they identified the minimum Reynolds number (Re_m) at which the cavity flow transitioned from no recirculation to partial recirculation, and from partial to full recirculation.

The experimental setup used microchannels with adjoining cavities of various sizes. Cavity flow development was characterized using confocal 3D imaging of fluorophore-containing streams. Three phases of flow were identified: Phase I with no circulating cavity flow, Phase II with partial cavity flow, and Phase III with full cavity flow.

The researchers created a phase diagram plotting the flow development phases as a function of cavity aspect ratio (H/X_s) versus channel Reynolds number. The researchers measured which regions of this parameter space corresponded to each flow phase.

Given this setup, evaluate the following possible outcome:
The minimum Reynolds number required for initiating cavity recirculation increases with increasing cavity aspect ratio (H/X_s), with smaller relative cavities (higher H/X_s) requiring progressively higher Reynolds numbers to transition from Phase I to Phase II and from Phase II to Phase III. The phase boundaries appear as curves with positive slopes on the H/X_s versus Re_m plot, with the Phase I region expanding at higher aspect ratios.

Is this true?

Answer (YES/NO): NO